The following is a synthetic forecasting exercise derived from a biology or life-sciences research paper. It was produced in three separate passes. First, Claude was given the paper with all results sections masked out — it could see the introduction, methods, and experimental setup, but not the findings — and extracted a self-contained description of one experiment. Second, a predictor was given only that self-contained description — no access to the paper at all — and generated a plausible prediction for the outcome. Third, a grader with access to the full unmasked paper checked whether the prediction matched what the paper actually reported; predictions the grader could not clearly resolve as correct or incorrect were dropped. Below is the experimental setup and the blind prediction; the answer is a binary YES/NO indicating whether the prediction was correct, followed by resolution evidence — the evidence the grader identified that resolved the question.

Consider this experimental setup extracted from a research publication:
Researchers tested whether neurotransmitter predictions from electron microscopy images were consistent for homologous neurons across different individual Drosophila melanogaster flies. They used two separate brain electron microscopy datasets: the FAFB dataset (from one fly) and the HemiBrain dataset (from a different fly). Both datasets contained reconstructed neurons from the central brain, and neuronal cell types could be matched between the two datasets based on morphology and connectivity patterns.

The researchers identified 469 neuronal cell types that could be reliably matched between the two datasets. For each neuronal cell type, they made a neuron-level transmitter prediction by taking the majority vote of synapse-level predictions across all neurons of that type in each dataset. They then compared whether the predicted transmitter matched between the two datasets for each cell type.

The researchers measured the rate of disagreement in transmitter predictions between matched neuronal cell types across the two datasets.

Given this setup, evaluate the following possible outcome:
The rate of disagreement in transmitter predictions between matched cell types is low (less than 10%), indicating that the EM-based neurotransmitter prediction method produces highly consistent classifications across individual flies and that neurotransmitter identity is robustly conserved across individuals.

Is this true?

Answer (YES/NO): YES